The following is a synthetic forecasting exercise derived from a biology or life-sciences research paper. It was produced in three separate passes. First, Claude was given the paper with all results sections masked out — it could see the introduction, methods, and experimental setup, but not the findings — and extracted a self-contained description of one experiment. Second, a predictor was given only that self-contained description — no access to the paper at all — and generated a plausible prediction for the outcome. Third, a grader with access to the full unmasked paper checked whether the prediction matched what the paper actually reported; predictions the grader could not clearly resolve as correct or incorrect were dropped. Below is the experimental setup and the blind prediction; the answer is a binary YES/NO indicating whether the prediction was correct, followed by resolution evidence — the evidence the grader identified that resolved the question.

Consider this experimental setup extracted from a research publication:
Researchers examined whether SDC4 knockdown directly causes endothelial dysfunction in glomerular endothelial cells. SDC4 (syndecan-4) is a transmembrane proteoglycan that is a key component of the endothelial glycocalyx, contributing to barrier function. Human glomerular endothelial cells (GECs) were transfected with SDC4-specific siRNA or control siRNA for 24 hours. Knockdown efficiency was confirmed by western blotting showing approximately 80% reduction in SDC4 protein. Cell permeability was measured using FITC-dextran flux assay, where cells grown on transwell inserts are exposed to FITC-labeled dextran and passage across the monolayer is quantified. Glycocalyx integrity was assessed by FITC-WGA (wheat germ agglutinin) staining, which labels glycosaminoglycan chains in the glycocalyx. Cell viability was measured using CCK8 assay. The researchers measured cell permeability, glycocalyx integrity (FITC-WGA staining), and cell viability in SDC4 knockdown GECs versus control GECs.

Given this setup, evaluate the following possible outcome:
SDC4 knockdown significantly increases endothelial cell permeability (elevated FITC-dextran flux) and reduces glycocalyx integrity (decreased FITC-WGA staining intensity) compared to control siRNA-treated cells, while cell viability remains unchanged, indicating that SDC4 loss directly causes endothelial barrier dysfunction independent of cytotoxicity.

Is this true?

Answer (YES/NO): NO